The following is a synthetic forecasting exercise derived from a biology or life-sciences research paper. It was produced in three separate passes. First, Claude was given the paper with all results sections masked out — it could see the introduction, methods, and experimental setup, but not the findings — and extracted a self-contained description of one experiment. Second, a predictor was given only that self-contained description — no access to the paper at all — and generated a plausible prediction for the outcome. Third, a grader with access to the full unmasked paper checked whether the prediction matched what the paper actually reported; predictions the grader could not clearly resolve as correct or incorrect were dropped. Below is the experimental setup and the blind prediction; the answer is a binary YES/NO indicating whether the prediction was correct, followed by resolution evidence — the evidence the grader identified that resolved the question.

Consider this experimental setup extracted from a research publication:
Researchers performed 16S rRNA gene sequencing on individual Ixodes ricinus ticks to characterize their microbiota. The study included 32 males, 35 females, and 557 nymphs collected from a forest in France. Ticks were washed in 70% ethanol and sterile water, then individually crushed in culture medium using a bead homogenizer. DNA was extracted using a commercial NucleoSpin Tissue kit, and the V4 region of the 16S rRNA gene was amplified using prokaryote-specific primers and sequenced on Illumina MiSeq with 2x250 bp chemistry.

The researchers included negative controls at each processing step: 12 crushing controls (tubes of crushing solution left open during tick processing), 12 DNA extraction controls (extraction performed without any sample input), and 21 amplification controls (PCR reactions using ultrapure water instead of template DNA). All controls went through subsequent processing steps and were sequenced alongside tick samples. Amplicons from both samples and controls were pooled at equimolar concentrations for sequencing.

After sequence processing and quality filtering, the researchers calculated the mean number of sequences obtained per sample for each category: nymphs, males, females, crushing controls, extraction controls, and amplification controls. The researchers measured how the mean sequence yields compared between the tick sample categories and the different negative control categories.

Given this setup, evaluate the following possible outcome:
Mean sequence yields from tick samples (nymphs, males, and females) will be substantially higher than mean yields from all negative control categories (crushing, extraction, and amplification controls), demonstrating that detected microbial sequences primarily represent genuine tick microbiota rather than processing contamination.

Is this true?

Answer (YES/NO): NO